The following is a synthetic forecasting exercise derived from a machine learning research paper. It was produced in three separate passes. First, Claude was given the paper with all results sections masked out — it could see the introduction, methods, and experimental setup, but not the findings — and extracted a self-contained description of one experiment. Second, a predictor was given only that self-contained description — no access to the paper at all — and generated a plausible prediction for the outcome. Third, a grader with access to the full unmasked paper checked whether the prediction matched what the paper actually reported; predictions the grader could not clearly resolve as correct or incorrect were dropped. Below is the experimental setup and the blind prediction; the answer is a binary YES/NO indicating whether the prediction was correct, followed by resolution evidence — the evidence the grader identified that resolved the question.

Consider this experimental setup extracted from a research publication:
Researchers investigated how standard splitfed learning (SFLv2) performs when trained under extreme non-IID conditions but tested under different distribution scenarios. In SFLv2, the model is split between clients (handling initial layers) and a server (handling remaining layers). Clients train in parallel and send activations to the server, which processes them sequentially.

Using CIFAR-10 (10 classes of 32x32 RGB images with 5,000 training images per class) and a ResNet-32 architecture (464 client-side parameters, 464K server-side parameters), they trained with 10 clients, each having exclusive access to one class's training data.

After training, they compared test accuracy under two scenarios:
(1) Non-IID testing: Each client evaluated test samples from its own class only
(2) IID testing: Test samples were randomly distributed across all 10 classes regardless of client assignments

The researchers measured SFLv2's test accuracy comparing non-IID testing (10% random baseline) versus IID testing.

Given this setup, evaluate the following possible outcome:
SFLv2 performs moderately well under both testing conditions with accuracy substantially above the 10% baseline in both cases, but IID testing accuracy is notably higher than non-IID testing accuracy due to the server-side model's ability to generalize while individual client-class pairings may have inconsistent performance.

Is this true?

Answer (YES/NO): NO